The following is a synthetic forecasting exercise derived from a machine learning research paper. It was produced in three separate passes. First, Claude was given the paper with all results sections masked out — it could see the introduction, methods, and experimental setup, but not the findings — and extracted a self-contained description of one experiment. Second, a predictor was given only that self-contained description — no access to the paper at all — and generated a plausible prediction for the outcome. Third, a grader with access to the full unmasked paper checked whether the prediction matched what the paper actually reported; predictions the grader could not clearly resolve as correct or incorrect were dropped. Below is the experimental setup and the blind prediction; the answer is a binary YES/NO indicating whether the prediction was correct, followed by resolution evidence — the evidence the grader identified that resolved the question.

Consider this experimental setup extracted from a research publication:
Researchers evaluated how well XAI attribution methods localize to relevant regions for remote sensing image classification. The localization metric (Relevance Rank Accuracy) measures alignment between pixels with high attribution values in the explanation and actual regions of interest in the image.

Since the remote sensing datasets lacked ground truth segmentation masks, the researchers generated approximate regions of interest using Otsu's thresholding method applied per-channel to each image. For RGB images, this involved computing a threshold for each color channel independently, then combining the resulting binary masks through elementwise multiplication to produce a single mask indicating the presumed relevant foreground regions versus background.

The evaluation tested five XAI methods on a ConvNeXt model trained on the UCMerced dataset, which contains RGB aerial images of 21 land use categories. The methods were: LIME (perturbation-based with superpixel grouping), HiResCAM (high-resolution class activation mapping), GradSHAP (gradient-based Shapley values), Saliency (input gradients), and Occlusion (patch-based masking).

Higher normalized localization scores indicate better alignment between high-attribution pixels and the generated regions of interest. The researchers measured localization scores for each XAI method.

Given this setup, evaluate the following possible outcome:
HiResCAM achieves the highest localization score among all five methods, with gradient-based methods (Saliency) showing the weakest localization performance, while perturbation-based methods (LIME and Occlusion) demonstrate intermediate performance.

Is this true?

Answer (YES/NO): NO